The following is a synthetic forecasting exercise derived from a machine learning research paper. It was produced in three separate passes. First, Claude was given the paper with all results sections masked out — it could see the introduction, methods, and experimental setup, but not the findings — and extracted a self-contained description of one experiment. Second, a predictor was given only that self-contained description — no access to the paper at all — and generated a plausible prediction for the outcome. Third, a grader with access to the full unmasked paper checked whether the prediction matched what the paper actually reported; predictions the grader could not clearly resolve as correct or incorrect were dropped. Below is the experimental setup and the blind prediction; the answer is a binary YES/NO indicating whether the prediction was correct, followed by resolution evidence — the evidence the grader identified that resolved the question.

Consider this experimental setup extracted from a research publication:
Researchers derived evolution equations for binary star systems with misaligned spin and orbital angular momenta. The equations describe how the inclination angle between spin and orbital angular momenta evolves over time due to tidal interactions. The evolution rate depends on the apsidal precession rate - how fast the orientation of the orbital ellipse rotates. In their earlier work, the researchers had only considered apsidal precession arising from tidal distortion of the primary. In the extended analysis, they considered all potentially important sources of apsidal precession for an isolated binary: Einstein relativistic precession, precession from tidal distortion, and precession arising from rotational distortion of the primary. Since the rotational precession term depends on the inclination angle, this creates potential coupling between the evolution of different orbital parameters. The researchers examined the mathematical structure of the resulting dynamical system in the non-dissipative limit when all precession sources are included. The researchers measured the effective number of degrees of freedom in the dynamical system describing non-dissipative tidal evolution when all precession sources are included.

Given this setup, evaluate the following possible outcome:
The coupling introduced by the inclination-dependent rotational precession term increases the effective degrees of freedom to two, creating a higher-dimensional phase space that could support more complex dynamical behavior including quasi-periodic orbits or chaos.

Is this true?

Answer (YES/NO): YES